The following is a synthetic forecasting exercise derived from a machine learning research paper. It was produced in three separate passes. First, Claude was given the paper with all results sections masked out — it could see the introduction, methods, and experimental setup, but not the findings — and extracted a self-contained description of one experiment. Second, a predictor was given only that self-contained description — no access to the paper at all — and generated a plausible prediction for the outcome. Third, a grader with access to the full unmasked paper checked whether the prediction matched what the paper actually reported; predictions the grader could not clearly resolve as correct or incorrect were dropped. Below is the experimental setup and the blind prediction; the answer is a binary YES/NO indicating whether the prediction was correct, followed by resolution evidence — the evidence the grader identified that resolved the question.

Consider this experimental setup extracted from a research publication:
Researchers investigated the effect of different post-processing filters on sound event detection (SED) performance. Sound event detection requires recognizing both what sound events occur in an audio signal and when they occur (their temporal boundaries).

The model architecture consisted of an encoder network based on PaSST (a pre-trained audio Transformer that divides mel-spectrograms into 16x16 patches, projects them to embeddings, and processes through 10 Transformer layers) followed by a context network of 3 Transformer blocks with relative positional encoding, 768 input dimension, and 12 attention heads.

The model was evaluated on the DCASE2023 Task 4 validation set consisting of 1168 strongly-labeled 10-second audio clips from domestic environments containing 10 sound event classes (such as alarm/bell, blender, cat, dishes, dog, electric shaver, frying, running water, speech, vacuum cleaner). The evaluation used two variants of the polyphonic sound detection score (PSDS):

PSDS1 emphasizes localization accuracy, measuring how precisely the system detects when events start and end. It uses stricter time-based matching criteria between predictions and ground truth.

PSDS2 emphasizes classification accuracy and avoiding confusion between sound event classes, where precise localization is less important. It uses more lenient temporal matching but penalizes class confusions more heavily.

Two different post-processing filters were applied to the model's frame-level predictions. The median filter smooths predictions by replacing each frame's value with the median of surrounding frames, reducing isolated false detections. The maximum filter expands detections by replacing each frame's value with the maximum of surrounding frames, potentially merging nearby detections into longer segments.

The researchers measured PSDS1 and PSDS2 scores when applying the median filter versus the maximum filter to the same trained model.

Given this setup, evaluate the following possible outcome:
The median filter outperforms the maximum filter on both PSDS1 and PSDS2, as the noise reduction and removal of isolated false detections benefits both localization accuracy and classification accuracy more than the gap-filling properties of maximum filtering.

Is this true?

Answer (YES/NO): NO